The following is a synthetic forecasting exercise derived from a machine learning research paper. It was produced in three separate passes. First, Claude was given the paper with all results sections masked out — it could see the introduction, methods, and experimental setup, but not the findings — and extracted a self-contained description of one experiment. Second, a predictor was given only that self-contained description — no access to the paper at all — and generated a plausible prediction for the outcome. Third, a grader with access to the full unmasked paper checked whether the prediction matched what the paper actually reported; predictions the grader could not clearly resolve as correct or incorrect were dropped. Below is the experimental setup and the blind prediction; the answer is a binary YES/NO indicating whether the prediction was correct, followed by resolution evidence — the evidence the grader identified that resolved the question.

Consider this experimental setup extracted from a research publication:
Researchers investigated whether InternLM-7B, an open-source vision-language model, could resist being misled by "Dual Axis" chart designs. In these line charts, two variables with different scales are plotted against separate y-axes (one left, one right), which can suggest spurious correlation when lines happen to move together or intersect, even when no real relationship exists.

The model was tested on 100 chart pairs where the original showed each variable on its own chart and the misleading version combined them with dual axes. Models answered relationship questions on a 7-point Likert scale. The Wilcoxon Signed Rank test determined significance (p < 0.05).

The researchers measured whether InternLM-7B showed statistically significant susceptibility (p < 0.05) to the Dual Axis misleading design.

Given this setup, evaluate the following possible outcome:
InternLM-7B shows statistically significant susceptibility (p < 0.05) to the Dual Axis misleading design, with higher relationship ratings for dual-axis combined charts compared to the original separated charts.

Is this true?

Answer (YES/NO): NO